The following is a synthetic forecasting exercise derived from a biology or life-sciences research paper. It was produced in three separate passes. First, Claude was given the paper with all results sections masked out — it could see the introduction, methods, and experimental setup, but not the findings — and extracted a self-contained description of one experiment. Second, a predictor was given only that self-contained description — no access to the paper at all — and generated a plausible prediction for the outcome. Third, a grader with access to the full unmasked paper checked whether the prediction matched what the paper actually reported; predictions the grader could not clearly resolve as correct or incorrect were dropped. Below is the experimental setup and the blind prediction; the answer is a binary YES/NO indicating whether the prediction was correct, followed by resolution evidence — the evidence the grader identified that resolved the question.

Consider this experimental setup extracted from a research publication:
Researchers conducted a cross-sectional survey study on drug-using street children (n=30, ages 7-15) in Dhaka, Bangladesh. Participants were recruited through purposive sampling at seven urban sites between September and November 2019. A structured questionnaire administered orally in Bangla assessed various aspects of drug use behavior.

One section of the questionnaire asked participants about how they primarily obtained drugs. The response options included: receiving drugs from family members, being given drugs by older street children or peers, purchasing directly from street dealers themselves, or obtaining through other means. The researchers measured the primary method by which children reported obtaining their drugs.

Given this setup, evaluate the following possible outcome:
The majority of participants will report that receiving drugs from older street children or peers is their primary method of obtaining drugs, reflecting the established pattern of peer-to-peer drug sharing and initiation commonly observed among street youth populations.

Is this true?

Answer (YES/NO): NO